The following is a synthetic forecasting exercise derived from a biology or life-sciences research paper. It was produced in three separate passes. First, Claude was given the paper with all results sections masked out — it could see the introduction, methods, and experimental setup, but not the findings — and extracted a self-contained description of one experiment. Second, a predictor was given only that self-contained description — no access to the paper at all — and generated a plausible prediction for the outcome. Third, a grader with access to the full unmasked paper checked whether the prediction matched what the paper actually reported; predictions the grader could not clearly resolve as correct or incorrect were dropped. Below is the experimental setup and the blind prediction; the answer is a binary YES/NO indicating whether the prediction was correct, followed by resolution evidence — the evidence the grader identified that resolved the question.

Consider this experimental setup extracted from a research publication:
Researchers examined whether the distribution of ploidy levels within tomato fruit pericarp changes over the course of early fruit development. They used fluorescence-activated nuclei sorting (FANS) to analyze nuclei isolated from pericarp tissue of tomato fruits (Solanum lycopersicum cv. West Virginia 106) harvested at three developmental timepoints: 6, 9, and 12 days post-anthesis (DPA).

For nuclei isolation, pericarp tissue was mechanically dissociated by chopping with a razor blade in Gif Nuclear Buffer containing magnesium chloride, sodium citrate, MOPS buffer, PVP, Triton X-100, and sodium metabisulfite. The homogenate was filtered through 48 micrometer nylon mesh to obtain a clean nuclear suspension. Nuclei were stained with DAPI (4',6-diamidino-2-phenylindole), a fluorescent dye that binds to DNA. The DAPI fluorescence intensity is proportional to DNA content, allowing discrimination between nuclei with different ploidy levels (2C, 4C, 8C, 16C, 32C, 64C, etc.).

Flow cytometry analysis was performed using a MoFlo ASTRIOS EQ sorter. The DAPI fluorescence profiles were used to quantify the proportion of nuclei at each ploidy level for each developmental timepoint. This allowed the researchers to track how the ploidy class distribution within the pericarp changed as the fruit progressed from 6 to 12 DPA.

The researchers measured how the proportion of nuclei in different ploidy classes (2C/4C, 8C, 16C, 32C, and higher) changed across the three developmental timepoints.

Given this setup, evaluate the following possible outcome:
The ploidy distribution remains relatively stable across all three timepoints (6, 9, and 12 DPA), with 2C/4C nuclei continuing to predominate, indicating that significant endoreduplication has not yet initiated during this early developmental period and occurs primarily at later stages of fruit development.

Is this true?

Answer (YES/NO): NO